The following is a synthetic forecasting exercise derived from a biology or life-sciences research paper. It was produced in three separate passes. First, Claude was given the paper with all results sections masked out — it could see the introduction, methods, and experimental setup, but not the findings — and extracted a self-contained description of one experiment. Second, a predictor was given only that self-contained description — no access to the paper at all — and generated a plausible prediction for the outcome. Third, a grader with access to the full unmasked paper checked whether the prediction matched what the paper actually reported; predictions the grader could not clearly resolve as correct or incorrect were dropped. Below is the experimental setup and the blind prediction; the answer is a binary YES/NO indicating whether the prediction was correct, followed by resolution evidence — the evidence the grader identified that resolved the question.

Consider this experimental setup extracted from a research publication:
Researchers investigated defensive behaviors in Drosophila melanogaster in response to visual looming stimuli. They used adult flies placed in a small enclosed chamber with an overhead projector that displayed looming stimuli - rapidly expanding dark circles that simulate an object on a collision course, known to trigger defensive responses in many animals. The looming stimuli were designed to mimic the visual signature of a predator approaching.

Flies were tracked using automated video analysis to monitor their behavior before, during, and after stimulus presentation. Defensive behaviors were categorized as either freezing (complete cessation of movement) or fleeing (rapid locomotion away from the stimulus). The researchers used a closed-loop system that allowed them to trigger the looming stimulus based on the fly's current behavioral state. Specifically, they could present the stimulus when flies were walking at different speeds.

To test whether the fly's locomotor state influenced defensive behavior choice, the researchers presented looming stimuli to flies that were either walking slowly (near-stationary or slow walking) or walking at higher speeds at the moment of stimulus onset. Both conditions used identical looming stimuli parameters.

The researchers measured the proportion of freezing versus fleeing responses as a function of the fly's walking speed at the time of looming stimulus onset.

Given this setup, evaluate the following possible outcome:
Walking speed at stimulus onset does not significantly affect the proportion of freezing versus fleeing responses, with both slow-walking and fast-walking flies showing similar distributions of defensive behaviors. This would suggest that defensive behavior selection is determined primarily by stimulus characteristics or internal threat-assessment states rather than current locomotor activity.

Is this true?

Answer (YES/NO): NO